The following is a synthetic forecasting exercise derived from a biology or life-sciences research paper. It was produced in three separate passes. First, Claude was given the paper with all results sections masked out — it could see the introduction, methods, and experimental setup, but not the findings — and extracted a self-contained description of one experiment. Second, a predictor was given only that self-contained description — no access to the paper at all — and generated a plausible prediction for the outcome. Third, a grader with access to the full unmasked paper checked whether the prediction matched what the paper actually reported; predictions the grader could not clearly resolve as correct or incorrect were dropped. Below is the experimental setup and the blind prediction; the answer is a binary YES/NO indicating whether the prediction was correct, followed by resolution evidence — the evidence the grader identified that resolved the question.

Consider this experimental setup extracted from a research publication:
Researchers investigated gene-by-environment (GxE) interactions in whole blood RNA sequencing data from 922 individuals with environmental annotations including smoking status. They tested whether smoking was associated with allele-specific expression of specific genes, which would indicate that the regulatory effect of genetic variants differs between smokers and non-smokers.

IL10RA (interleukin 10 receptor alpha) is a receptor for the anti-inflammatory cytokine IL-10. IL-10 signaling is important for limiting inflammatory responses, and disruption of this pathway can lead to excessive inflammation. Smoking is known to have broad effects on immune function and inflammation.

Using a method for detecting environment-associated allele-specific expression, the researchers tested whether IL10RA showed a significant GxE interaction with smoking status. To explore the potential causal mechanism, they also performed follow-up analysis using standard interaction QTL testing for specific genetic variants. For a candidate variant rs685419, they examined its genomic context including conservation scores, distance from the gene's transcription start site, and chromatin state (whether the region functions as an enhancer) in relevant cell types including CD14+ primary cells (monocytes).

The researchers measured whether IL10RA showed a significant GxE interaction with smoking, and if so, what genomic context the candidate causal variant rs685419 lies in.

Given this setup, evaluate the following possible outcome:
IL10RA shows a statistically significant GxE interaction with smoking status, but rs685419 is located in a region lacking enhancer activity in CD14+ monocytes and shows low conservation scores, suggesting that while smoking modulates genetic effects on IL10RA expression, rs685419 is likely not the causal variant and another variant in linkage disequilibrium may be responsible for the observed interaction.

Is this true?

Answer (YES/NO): NO